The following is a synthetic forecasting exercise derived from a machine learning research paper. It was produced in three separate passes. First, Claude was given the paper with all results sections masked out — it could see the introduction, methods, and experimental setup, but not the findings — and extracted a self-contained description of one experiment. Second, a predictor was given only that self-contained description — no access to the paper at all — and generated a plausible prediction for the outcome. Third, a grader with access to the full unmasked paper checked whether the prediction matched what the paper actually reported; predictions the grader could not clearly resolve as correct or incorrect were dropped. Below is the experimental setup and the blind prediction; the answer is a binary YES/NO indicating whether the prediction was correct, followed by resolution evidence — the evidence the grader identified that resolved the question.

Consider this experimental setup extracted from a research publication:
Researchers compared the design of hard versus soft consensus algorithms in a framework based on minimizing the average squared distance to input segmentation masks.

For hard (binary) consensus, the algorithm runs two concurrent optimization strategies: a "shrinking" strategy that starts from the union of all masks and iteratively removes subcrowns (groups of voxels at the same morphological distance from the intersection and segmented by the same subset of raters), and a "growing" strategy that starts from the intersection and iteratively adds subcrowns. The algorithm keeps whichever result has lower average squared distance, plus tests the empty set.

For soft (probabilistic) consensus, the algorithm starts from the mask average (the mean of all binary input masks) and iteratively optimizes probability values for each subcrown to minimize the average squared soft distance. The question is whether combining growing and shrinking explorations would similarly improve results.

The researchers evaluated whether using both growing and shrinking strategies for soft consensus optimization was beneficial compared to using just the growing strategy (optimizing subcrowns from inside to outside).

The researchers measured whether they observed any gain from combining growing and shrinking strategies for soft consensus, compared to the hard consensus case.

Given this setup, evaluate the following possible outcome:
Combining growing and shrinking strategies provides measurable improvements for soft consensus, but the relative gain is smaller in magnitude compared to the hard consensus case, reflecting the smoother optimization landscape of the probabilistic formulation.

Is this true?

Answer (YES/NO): NO